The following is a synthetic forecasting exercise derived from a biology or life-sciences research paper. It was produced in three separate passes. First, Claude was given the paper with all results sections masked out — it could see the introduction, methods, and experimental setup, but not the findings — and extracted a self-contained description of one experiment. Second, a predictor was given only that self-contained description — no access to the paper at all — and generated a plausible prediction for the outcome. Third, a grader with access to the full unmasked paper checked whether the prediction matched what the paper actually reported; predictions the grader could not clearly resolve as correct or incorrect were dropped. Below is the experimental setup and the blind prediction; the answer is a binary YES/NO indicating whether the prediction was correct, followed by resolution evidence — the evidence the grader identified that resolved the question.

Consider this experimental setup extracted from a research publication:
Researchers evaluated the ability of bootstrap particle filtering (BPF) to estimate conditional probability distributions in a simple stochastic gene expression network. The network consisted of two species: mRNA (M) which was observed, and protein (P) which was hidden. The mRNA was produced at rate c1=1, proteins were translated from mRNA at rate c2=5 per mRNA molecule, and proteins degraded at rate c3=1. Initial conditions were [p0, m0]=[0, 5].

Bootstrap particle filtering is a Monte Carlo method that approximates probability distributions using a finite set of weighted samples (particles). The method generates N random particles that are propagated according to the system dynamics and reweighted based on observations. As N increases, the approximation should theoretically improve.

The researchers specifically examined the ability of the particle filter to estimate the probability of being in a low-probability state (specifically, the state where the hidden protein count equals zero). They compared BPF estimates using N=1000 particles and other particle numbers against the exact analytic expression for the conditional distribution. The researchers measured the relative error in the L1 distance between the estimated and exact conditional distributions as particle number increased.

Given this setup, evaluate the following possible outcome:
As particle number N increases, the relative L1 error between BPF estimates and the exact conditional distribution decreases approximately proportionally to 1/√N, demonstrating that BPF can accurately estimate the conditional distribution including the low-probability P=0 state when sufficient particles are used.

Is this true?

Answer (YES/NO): NO